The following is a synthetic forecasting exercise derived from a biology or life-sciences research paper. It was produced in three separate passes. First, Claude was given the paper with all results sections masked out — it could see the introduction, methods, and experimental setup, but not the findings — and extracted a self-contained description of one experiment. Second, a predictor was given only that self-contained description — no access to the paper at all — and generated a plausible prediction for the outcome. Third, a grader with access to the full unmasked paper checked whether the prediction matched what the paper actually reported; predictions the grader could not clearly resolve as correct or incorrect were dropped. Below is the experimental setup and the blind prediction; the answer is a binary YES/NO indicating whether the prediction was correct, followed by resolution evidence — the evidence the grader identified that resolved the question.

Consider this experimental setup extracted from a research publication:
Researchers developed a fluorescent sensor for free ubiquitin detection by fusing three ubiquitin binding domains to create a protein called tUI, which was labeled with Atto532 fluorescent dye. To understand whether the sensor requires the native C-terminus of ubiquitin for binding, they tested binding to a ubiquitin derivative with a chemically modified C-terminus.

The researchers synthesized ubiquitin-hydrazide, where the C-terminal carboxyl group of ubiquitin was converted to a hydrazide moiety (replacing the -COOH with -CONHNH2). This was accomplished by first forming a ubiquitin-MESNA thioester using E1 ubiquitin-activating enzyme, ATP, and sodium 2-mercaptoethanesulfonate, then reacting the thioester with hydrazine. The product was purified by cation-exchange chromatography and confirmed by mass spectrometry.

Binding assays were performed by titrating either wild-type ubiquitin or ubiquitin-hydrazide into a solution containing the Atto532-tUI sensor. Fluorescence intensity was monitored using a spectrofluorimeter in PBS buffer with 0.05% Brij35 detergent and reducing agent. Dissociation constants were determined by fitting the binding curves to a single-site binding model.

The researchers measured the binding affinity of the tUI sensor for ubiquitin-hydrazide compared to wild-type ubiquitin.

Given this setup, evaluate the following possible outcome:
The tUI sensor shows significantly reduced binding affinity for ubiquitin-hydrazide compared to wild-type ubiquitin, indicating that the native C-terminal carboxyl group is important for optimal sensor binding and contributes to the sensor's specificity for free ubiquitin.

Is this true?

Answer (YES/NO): YES